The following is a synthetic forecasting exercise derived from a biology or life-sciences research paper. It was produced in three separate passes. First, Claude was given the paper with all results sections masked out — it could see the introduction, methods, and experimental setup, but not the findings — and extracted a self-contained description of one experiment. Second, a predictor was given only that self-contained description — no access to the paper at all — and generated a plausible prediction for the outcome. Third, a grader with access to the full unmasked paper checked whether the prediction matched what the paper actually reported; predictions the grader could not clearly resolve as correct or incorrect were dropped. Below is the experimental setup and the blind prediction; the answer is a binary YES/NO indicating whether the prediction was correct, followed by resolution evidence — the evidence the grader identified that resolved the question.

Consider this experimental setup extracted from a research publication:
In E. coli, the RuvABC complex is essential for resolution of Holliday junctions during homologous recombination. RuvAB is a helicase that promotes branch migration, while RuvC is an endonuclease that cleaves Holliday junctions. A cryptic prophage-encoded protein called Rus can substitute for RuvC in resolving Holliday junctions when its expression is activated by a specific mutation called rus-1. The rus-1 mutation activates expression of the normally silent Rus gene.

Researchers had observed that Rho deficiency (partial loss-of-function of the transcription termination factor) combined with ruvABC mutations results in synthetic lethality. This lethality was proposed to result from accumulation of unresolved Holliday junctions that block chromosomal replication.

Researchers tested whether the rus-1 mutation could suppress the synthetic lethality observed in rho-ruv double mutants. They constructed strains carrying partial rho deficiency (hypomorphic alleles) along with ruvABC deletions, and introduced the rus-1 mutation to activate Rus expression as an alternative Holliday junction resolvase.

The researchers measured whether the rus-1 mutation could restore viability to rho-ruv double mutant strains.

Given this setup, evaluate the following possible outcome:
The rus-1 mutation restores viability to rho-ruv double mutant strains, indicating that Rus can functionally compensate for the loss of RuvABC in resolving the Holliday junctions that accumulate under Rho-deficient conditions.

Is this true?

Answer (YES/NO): YES